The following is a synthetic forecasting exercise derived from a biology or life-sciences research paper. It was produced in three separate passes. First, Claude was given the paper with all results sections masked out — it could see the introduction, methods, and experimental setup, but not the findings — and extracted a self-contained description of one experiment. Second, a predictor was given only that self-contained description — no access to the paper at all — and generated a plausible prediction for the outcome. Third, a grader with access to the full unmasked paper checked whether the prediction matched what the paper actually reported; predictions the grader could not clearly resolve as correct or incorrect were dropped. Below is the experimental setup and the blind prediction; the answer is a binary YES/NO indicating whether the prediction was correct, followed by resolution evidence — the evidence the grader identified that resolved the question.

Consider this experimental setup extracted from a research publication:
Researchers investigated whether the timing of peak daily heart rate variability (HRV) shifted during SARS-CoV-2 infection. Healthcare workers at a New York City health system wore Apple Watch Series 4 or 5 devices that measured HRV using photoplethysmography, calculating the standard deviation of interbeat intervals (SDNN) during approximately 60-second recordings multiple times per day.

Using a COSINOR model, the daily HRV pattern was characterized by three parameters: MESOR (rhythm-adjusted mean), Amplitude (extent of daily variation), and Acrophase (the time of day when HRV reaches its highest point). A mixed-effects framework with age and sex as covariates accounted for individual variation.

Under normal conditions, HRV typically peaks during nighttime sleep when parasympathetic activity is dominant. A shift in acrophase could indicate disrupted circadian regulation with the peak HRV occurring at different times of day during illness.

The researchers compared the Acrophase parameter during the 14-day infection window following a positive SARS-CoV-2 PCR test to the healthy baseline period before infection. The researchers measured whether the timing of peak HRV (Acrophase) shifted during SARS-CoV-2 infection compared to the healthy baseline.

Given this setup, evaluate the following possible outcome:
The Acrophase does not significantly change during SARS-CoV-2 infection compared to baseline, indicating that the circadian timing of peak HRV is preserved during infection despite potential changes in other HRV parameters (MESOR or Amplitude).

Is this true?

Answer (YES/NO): YES